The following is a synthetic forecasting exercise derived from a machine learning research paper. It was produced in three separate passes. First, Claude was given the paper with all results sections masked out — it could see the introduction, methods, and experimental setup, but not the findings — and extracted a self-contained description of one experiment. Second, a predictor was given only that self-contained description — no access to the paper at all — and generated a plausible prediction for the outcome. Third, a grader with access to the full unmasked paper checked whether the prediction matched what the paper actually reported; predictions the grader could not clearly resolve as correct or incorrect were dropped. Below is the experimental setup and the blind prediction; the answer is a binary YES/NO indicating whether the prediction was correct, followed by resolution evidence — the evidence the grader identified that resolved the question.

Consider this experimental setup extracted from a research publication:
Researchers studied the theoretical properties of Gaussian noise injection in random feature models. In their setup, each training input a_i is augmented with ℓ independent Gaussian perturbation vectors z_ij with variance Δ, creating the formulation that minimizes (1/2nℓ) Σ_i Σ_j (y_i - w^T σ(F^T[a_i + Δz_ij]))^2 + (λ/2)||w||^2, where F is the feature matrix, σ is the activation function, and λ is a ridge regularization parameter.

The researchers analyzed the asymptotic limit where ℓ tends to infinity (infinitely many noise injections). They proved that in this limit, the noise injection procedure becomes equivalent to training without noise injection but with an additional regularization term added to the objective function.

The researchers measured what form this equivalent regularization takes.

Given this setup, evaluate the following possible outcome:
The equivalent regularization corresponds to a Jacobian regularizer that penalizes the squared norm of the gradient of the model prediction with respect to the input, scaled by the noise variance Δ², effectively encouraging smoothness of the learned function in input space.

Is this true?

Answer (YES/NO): NO